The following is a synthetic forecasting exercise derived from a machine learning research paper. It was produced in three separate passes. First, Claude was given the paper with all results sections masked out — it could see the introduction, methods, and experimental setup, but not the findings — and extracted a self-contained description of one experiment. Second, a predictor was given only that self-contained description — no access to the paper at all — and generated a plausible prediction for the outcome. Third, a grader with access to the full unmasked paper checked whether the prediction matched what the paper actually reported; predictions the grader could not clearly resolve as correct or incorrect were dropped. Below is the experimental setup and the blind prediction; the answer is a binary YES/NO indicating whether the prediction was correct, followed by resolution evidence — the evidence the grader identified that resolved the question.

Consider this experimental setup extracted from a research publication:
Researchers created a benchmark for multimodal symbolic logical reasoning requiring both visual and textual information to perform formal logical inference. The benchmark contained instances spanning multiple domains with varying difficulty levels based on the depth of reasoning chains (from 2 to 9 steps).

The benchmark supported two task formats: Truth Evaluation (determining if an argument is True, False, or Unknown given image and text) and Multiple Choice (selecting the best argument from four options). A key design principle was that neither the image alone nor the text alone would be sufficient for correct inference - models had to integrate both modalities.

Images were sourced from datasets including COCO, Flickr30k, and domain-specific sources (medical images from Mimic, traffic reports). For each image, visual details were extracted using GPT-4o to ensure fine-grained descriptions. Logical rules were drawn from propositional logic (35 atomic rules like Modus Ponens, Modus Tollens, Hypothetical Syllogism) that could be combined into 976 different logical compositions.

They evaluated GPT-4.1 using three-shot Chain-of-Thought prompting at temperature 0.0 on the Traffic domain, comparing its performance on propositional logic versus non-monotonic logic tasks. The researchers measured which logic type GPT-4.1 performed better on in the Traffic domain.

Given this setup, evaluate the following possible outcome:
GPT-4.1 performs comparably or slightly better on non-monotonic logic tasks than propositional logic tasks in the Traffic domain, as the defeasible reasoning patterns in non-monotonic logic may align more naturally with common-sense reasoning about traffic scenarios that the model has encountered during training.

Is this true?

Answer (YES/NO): YES